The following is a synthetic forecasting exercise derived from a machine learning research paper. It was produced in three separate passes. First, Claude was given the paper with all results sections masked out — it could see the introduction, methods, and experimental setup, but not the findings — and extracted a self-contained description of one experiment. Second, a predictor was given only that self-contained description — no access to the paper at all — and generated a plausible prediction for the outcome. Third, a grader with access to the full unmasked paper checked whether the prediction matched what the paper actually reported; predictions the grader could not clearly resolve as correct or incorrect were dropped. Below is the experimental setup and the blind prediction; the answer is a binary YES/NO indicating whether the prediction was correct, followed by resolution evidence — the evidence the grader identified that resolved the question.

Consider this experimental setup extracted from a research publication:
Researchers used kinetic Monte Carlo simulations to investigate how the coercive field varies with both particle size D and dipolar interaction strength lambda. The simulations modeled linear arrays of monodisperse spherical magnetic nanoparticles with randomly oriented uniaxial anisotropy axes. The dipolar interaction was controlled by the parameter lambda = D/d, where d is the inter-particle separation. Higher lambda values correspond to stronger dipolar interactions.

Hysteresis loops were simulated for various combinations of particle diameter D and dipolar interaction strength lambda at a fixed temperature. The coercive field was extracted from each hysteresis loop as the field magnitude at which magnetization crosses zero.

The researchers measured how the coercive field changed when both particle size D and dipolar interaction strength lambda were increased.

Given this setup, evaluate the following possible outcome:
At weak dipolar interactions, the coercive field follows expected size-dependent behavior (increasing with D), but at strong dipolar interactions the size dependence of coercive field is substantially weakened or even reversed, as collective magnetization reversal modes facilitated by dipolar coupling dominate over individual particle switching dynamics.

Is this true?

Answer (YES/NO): NO